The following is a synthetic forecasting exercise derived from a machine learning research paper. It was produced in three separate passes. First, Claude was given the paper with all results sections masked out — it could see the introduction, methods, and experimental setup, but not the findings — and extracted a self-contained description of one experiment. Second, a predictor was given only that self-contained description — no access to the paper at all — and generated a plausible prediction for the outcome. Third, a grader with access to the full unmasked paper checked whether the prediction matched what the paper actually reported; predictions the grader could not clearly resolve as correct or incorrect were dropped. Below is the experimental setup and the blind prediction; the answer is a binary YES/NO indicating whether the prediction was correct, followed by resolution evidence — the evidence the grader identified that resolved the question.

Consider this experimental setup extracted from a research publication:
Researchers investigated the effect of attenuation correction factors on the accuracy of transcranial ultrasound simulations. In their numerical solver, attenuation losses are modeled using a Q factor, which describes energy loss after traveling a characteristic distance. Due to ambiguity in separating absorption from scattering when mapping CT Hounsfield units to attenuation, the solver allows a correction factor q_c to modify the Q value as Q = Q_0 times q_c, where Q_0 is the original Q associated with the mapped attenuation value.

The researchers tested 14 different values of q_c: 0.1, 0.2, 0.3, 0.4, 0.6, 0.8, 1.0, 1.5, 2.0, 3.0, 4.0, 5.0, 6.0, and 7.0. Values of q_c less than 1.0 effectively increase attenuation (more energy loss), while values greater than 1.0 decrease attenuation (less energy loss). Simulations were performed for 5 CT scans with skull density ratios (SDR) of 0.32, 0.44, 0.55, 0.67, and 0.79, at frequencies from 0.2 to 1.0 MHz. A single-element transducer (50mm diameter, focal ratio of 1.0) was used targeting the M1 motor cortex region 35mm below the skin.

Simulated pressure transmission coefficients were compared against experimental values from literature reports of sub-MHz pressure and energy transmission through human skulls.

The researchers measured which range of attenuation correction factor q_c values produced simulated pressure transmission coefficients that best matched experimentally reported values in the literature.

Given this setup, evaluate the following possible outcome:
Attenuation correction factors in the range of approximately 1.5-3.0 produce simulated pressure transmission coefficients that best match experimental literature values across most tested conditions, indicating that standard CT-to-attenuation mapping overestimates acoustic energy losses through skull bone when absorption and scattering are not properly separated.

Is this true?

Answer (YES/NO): NO